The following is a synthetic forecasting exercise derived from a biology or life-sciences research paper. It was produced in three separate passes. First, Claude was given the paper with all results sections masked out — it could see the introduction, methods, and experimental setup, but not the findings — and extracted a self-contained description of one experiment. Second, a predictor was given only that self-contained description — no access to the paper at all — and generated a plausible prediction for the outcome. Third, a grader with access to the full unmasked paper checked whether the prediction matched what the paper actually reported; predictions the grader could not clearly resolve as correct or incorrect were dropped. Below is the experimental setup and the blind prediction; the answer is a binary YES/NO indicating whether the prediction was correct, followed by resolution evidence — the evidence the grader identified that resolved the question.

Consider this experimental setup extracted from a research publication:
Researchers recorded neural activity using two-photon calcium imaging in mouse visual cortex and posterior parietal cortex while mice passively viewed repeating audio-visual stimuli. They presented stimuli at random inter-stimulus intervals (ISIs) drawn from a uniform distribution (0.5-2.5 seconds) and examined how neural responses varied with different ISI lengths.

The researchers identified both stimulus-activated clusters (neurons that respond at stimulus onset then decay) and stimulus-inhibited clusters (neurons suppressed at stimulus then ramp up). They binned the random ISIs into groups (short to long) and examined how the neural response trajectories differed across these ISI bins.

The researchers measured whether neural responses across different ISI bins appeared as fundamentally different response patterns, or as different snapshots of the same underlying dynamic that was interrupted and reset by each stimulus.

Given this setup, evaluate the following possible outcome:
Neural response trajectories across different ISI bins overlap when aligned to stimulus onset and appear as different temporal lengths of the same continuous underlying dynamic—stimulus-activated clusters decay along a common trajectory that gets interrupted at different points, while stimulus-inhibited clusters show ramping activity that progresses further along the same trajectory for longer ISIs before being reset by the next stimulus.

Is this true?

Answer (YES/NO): YES